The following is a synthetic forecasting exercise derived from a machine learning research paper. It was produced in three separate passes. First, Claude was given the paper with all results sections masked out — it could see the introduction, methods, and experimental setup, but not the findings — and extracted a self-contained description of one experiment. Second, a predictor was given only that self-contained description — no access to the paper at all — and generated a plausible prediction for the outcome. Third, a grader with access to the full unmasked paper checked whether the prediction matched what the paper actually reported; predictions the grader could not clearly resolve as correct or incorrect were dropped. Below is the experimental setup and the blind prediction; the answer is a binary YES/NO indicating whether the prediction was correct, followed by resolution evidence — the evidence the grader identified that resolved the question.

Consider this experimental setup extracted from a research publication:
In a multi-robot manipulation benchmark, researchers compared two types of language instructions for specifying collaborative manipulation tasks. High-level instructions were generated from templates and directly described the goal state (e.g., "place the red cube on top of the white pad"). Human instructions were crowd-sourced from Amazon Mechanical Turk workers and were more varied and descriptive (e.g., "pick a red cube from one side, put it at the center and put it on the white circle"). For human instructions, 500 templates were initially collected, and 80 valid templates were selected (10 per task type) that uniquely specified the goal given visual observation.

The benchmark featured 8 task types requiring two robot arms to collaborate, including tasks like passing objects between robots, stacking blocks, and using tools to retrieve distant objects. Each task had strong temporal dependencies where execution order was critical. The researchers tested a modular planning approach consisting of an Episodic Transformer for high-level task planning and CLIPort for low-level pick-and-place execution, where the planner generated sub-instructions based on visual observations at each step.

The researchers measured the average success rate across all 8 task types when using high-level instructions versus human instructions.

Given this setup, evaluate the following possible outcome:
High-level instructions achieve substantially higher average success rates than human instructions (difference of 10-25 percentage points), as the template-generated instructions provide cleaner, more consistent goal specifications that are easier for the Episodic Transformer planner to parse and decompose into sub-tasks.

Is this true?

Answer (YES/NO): NO